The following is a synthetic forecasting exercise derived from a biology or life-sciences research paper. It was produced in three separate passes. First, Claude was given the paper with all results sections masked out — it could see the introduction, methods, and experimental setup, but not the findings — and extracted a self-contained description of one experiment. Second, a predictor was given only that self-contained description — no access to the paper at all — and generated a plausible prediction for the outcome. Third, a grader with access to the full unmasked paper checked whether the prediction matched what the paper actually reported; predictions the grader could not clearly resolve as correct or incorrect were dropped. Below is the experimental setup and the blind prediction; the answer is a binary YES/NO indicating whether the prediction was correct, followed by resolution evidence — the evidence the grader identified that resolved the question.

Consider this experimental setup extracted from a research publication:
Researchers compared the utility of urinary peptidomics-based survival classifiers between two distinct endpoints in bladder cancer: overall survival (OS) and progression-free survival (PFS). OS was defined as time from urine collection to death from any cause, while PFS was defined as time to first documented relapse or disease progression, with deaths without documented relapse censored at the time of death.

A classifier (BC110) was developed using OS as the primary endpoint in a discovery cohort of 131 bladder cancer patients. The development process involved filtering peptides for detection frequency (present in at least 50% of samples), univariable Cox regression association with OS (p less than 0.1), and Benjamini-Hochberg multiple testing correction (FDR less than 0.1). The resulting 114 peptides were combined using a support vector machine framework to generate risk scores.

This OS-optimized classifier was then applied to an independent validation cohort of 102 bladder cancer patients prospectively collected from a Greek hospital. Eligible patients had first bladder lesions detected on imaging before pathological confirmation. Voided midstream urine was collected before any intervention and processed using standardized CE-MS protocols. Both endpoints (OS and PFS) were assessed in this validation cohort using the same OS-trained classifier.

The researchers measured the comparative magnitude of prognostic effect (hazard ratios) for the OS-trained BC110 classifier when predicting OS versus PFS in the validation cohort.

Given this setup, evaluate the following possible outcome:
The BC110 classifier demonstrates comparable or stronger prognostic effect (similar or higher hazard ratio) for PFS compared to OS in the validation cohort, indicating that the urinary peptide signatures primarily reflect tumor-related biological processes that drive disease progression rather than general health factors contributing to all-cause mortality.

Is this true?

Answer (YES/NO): NO